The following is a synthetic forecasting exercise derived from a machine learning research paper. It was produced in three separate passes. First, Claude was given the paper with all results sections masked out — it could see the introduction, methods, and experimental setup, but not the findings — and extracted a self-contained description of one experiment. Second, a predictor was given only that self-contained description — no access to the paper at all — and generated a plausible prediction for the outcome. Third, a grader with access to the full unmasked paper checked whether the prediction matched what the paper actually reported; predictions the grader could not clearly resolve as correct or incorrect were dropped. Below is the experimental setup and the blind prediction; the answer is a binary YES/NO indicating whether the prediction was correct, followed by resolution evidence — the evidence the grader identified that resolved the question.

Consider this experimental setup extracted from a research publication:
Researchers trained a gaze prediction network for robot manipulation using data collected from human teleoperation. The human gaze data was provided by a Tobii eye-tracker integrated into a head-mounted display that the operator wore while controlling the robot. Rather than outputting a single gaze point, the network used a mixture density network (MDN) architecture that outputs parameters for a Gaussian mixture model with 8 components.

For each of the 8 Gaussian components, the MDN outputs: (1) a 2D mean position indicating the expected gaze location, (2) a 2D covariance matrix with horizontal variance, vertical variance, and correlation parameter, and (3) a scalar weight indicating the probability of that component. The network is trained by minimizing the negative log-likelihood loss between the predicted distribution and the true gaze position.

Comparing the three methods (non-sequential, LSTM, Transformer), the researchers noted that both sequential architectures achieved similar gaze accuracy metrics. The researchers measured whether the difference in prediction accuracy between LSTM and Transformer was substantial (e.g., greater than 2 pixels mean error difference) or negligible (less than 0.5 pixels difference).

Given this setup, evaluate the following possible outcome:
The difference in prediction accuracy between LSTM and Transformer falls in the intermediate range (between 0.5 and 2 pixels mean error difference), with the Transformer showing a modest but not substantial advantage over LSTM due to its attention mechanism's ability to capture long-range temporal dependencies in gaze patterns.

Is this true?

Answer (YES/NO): NO